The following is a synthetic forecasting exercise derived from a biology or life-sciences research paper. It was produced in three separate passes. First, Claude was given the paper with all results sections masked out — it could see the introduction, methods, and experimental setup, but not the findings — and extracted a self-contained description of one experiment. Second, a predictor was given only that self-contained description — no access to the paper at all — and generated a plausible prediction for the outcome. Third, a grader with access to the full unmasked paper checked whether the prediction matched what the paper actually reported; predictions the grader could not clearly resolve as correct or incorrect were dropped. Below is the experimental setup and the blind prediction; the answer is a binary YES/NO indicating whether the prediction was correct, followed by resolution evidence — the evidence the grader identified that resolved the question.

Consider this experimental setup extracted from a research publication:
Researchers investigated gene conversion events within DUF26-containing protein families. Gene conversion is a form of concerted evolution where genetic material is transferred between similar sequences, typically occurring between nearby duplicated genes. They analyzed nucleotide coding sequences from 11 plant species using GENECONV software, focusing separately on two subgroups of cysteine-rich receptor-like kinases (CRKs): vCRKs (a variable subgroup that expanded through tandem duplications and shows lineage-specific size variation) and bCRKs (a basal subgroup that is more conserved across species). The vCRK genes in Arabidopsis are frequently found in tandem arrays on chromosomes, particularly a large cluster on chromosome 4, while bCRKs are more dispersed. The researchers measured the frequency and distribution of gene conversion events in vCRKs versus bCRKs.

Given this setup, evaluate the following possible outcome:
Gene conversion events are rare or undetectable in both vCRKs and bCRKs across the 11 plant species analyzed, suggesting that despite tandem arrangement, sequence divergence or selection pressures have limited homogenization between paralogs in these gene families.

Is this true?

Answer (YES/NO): NO